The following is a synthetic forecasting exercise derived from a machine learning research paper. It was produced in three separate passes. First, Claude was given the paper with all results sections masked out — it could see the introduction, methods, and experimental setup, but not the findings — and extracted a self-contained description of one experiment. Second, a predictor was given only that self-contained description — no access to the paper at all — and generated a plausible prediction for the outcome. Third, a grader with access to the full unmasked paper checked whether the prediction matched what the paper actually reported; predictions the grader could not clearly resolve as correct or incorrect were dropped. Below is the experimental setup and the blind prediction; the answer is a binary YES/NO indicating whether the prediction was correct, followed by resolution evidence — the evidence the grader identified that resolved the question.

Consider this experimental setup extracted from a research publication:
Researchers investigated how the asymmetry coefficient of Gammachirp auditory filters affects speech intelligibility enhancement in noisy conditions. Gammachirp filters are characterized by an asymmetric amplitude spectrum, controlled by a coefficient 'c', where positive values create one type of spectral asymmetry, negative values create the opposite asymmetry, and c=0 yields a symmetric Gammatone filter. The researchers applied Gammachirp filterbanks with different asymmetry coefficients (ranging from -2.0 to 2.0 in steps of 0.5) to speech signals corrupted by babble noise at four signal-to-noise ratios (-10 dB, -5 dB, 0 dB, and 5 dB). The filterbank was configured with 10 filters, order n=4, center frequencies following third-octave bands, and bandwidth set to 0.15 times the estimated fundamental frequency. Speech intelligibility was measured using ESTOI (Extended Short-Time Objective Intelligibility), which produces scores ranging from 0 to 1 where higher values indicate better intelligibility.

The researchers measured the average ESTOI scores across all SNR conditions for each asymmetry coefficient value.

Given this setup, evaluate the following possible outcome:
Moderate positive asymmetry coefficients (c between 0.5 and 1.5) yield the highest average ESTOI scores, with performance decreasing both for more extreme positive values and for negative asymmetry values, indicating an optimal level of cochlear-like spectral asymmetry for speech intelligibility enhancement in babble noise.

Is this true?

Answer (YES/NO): NO